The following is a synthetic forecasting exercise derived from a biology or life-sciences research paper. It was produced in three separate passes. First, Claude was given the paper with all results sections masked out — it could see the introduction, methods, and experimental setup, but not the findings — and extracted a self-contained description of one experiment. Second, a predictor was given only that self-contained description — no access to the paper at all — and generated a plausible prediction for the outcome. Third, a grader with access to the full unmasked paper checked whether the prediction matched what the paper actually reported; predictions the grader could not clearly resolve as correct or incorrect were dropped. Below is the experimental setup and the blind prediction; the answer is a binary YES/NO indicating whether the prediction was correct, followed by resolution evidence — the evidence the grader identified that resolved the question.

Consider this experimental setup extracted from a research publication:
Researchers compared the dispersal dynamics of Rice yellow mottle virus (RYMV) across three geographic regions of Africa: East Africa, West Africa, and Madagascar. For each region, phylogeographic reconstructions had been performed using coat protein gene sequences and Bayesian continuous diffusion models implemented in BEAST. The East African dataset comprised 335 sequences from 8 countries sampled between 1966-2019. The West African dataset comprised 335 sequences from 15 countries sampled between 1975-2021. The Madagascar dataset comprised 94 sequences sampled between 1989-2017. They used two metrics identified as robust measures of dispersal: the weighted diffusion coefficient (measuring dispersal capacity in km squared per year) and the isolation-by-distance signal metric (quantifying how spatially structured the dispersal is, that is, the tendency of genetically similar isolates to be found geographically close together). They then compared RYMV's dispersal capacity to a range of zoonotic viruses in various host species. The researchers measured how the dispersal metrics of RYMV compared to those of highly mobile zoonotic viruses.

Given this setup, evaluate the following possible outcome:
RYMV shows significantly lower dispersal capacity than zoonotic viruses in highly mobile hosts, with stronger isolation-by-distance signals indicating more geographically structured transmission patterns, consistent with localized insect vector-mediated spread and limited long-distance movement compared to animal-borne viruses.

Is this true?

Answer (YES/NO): NO